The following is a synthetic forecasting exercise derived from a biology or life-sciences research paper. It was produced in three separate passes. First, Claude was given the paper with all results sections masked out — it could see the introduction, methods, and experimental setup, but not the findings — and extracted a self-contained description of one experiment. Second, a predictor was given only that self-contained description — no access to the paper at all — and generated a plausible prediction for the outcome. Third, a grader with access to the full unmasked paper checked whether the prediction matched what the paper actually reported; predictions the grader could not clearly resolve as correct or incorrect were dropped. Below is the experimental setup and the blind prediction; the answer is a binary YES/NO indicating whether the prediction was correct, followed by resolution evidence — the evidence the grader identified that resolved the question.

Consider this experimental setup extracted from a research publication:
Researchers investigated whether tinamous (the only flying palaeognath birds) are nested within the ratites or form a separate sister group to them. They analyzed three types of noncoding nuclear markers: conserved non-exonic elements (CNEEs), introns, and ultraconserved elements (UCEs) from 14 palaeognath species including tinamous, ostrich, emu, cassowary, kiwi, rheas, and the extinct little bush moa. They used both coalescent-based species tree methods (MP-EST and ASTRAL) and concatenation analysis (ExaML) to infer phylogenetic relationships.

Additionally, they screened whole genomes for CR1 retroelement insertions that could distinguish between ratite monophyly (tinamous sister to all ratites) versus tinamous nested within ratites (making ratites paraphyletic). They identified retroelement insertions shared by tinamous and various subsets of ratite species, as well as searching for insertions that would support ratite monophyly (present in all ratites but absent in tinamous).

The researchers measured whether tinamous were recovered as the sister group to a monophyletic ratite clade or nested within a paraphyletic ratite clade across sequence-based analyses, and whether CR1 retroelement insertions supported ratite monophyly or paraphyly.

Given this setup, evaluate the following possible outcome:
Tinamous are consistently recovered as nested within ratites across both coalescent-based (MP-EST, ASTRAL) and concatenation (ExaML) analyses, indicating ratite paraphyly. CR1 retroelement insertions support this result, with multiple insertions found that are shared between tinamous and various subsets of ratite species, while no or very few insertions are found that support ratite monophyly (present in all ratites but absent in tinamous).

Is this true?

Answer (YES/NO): YES